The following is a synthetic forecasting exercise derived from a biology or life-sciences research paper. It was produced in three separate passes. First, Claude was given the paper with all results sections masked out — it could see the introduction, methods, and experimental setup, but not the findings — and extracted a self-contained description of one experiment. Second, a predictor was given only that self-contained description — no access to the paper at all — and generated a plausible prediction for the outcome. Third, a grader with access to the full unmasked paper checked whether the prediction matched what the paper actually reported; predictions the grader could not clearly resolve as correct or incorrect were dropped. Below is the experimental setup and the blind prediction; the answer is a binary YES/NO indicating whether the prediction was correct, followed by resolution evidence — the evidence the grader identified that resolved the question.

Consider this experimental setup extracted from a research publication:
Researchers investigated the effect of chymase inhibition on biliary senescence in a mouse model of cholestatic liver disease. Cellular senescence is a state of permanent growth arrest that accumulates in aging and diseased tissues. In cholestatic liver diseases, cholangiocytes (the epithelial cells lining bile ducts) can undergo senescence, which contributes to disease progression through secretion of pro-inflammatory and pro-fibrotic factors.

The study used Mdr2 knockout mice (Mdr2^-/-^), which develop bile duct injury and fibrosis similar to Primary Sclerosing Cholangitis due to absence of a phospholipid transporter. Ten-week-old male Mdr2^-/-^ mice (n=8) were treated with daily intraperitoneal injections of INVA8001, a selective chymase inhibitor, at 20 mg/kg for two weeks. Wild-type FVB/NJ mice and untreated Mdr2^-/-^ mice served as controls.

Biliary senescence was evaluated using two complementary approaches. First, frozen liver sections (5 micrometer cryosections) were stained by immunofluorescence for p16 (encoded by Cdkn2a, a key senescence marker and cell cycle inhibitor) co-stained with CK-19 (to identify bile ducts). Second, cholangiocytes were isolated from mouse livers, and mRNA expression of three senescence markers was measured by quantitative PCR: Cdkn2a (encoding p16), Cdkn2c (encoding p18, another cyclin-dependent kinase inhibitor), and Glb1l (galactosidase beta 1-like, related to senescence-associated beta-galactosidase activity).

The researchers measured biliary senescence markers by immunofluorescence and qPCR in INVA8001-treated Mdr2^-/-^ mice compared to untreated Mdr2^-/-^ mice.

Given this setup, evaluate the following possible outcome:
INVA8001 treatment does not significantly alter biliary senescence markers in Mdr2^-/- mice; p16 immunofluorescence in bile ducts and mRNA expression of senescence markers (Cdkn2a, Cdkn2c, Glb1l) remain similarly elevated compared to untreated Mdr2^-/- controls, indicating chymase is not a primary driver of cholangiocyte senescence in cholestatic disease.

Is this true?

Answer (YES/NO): NO